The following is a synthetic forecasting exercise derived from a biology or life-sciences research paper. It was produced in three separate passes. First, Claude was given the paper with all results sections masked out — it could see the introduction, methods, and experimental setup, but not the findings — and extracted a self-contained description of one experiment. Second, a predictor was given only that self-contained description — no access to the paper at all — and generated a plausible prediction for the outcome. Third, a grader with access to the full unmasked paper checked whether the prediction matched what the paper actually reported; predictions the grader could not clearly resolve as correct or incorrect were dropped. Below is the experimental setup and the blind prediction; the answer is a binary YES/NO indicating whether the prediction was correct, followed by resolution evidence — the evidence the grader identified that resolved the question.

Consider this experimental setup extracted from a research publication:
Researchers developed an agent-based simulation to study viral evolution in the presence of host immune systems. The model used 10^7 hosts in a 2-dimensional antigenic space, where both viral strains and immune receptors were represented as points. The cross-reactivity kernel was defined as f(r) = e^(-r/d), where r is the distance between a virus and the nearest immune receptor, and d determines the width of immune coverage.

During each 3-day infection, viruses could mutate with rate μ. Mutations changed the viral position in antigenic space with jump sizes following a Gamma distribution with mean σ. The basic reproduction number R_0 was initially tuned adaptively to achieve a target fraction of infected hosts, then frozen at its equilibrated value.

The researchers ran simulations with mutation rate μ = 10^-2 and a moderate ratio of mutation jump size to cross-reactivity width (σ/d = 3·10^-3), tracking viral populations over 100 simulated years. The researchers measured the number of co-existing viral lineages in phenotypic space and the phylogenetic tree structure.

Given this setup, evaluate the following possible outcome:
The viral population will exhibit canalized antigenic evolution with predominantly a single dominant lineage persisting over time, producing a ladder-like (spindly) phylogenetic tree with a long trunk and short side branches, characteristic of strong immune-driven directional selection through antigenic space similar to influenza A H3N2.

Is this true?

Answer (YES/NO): NO